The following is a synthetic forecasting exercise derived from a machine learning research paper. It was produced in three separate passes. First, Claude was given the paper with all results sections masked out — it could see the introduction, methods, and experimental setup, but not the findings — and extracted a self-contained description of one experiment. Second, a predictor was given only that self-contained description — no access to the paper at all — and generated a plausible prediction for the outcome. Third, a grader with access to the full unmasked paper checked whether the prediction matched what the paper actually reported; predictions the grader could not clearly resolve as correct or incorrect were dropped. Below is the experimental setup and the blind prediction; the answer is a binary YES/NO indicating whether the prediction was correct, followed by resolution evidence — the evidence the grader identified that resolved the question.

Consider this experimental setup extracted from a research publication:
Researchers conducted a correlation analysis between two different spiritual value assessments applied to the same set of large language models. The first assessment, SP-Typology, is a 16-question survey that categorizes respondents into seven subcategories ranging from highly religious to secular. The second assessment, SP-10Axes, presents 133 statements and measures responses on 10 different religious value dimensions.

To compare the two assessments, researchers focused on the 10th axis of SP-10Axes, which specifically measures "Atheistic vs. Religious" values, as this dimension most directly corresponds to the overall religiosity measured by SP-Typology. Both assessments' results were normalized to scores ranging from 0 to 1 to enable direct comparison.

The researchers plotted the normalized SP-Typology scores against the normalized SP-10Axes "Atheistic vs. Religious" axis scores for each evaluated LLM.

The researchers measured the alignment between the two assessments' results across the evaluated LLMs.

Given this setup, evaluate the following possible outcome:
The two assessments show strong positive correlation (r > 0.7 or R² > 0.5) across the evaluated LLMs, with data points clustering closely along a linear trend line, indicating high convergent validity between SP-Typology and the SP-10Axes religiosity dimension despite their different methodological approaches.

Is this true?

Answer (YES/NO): NO